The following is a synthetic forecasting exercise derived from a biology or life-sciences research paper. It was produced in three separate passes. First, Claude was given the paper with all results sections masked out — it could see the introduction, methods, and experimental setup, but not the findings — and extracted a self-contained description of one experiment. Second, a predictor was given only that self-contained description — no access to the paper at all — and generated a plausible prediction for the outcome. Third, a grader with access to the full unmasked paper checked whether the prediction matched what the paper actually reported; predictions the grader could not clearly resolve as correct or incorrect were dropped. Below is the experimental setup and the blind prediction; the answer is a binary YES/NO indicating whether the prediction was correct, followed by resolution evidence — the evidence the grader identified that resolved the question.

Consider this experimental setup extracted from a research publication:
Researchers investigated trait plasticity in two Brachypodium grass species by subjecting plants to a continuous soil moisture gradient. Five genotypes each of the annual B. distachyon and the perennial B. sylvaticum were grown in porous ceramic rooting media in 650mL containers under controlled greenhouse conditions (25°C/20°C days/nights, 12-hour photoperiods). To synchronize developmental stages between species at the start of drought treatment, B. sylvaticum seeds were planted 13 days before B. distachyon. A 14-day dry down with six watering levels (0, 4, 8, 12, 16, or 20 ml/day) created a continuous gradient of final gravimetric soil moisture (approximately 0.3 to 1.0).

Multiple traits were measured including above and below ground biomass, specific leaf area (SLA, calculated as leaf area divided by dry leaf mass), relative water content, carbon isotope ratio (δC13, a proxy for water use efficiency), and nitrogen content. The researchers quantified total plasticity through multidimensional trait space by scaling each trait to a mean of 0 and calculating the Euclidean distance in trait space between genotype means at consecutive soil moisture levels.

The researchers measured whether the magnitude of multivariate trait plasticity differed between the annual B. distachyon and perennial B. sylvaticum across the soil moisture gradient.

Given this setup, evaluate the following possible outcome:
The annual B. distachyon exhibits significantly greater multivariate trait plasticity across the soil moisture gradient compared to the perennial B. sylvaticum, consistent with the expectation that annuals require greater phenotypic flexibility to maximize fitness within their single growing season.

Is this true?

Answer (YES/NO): NO